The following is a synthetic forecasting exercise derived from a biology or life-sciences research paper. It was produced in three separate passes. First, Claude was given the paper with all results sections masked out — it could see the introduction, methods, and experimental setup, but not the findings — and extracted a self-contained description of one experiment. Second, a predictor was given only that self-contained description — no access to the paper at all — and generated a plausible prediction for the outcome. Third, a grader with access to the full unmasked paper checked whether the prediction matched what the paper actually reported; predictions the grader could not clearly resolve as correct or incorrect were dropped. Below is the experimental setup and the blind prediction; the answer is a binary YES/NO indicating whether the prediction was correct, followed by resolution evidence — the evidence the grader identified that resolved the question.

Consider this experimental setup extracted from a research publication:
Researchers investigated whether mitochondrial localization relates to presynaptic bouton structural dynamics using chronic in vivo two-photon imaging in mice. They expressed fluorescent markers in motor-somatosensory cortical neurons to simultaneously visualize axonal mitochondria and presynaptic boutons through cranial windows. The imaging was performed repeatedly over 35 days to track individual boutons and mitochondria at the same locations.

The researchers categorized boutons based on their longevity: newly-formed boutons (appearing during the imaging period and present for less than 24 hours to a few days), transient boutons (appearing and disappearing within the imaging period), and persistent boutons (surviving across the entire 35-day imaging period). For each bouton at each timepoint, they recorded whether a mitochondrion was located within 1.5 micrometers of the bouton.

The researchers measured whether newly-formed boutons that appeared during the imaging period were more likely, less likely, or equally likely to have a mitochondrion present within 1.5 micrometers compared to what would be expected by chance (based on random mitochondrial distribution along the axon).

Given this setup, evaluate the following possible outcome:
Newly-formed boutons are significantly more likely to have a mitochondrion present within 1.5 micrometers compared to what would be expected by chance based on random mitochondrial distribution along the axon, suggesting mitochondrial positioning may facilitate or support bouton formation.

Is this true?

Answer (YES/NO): YES